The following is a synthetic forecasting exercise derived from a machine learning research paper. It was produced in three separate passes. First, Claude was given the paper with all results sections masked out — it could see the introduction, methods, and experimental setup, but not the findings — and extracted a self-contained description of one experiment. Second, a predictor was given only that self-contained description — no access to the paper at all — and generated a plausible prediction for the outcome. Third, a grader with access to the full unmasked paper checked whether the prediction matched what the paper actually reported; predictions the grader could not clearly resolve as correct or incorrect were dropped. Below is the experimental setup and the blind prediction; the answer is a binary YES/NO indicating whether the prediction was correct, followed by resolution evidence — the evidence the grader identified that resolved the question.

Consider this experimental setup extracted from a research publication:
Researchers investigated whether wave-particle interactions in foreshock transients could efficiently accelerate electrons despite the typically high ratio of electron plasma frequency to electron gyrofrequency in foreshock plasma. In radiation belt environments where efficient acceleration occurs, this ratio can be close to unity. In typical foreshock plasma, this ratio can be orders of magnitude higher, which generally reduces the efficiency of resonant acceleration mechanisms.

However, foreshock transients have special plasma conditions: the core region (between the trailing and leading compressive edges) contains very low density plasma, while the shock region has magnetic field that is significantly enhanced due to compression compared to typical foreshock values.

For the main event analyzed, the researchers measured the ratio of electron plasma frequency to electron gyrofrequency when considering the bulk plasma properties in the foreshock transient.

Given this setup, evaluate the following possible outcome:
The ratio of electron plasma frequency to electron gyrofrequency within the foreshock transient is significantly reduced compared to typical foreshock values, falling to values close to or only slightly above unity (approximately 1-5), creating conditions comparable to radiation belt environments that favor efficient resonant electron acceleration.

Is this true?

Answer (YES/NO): NO